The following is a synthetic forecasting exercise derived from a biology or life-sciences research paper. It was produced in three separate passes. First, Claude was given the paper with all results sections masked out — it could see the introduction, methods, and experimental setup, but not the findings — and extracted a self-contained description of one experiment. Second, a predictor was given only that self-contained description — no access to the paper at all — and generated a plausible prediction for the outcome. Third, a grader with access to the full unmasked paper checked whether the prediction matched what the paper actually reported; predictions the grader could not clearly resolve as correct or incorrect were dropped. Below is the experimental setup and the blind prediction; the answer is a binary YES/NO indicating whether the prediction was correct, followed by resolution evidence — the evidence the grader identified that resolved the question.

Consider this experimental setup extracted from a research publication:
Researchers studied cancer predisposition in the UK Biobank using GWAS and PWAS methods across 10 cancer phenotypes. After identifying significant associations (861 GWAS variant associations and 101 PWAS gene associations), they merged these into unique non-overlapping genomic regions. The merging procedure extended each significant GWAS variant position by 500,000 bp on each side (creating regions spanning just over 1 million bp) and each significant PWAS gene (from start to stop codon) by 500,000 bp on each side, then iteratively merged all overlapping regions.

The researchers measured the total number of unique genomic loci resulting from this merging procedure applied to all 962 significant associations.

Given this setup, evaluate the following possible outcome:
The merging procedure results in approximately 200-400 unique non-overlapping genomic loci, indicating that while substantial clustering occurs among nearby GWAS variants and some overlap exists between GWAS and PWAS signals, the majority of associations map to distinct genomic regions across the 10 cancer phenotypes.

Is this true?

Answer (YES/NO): NO